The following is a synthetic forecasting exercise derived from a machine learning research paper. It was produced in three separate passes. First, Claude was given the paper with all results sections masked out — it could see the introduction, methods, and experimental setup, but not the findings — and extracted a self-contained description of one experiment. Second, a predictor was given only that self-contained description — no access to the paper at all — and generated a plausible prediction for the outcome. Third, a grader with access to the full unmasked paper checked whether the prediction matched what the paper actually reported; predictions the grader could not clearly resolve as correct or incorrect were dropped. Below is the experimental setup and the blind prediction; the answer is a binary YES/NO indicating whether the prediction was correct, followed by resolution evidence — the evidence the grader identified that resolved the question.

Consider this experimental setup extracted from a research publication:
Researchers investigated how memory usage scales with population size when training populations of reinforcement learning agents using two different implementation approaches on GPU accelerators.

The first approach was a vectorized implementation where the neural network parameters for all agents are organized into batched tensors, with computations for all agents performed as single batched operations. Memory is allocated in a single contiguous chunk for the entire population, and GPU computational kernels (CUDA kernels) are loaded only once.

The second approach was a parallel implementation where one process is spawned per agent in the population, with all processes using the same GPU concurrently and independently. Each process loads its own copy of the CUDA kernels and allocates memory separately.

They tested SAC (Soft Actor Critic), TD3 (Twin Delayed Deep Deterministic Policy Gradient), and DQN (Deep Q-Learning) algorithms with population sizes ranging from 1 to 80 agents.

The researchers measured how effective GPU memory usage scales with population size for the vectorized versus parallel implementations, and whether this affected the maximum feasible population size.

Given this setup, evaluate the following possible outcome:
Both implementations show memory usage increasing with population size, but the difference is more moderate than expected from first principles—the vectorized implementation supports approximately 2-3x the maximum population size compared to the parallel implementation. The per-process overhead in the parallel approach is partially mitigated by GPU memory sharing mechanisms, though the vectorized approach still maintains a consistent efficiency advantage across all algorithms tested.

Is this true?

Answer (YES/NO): NO